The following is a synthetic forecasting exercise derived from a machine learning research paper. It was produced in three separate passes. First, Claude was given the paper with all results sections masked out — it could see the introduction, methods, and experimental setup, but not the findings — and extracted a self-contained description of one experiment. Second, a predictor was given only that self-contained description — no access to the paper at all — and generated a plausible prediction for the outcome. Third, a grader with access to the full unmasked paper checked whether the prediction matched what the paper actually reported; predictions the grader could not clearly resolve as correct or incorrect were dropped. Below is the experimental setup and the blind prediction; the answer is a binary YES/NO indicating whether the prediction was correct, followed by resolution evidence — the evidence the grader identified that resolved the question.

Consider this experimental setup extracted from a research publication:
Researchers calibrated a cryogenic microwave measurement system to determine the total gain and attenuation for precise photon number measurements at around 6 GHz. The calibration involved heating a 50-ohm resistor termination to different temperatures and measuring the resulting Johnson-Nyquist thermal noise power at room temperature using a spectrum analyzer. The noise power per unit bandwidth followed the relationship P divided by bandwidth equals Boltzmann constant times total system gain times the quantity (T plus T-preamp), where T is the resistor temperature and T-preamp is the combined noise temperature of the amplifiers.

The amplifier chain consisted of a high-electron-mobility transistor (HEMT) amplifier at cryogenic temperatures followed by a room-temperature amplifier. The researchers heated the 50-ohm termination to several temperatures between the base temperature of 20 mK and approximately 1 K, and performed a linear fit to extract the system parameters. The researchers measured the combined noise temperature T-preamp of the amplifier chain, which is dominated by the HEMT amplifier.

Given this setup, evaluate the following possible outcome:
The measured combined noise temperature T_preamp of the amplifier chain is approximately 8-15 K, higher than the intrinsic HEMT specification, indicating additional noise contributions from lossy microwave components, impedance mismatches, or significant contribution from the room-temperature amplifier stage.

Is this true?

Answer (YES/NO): NO